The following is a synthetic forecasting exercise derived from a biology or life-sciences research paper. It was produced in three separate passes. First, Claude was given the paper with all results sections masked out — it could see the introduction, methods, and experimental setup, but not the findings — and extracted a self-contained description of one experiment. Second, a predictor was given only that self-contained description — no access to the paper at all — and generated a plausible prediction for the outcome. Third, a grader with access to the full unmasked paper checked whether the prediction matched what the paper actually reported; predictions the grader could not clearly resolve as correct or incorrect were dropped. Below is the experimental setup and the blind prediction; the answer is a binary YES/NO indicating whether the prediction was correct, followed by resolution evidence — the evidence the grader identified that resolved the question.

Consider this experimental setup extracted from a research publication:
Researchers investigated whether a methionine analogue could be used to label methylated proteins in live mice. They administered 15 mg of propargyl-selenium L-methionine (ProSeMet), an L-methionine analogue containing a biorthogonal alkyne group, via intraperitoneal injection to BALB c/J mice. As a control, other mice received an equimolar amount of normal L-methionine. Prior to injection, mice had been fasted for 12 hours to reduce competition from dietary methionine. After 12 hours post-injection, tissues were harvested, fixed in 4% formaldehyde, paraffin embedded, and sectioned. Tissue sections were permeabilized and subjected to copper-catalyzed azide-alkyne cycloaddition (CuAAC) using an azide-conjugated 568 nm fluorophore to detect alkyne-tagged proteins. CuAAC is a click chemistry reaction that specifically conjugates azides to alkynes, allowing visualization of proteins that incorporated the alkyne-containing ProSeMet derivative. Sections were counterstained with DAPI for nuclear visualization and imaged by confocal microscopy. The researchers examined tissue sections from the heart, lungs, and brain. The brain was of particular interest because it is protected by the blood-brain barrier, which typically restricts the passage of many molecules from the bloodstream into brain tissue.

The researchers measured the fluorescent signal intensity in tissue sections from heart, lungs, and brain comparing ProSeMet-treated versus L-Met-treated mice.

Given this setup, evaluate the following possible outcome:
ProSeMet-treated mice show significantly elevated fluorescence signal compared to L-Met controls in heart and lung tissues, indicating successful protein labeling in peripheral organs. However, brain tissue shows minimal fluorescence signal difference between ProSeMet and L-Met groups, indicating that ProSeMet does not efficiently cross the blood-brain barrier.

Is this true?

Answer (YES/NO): NO